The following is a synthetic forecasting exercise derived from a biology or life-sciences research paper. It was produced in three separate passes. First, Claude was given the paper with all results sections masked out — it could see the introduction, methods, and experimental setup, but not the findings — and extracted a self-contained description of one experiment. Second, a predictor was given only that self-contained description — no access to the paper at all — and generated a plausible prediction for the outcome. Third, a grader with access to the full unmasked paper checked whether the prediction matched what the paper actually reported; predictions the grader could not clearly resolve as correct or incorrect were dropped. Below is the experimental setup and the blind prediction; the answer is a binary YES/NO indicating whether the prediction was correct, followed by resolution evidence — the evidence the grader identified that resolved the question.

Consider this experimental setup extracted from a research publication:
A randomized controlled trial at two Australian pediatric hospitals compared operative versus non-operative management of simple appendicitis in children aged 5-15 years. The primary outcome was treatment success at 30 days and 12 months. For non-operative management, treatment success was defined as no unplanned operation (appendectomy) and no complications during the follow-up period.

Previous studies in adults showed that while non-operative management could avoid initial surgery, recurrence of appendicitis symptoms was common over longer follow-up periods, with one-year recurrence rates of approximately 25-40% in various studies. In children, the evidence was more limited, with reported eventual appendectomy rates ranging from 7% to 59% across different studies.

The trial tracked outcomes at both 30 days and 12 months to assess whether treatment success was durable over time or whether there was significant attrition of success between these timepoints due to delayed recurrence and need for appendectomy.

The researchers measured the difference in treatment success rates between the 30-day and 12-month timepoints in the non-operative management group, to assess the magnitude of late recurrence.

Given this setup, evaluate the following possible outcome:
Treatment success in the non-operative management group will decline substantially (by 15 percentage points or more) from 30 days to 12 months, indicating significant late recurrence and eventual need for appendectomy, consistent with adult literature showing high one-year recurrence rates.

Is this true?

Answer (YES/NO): YES